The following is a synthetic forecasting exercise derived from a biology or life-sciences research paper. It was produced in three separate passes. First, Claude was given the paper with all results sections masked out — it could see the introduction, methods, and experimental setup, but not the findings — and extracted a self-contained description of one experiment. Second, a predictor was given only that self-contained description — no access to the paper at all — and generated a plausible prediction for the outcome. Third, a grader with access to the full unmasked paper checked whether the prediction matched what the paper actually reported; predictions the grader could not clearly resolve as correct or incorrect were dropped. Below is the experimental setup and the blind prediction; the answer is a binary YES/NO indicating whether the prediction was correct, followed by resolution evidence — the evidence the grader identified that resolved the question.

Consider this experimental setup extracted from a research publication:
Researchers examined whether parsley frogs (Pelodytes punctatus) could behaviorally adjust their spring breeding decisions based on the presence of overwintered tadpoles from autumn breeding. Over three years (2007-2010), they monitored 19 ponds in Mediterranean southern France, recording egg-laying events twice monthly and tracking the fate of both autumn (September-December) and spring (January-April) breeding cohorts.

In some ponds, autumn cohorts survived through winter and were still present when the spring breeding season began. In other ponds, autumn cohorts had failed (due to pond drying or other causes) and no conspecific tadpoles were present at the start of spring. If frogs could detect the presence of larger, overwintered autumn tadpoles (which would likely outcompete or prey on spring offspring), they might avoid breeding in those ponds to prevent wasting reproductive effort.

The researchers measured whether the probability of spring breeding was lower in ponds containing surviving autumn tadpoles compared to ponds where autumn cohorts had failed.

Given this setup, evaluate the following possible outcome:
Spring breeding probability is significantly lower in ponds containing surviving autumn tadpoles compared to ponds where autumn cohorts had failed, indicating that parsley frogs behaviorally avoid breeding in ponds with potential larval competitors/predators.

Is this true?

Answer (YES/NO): NO